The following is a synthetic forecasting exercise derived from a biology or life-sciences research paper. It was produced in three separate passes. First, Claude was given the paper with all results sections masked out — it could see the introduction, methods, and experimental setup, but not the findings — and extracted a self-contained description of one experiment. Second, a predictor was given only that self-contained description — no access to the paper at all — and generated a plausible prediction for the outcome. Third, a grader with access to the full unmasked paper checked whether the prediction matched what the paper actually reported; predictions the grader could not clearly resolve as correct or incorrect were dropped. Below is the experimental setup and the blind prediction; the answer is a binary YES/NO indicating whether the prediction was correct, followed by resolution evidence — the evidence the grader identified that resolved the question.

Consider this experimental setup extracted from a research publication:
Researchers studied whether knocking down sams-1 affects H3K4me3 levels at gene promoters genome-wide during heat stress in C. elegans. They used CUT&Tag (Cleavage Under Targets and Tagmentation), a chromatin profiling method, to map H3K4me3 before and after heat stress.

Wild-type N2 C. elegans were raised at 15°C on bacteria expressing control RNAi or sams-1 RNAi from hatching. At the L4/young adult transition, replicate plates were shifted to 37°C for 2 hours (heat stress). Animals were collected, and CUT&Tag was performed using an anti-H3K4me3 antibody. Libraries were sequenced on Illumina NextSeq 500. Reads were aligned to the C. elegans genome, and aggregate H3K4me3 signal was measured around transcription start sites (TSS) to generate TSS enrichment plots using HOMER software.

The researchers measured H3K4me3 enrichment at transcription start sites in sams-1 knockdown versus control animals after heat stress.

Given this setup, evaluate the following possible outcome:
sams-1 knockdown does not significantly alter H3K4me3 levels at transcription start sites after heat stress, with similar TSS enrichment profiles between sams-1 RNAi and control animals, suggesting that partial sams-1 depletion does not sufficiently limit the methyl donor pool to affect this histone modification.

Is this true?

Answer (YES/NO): NO